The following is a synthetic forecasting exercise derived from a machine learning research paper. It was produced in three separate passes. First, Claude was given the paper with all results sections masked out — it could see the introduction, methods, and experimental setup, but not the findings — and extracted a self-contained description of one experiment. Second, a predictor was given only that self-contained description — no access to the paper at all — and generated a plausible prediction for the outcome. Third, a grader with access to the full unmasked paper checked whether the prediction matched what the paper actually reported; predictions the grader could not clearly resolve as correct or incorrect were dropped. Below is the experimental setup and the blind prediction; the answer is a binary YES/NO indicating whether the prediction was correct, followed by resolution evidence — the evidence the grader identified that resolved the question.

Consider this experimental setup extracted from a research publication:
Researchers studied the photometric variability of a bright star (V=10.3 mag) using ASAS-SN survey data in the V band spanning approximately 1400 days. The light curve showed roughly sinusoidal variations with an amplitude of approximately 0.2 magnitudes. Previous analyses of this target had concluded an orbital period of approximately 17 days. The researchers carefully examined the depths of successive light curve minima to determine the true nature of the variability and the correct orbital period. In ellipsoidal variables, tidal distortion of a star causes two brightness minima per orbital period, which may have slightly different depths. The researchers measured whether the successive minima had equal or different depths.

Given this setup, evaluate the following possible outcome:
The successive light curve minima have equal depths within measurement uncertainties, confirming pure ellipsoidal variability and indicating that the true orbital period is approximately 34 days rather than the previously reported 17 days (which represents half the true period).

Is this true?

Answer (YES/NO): NO